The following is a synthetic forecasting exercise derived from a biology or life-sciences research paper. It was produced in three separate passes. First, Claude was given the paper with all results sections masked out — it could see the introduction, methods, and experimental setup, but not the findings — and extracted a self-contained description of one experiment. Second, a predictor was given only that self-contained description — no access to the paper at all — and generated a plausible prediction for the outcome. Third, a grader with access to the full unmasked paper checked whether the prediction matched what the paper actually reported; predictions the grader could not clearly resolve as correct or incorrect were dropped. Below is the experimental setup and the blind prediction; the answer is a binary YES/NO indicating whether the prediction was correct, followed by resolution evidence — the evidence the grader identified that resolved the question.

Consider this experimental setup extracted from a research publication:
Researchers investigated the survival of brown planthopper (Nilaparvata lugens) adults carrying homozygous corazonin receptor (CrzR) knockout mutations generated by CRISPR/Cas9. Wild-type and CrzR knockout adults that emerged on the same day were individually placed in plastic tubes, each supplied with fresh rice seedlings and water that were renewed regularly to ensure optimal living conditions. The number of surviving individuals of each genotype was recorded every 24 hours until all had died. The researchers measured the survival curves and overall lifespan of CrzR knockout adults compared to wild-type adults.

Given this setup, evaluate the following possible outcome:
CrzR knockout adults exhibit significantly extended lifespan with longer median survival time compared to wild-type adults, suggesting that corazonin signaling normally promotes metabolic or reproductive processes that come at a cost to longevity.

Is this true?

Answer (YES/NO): NO